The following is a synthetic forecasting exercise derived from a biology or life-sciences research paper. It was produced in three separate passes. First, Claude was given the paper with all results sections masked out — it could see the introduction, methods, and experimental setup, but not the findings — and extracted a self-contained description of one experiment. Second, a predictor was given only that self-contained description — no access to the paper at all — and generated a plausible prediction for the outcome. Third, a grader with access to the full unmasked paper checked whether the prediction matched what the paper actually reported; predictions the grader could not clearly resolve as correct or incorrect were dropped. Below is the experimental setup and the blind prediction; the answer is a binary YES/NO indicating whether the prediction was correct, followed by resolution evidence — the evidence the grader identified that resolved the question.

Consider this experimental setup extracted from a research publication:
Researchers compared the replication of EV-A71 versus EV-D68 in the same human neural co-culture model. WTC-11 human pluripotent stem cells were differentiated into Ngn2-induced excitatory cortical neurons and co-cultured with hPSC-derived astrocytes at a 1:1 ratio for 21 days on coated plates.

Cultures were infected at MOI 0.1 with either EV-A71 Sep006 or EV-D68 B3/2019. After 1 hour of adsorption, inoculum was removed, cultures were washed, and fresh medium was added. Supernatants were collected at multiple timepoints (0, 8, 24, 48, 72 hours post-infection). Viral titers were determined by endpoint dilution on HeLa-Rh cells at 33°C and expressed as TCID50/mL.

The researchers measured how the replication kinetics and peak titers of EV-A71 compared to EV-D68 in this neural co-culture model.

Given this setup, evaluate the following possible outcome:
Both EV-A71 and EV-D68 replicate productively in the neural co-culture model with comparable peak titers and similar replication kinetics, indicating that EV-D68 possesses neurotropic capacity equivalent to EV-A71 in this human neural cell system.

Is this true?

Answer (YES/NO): NO